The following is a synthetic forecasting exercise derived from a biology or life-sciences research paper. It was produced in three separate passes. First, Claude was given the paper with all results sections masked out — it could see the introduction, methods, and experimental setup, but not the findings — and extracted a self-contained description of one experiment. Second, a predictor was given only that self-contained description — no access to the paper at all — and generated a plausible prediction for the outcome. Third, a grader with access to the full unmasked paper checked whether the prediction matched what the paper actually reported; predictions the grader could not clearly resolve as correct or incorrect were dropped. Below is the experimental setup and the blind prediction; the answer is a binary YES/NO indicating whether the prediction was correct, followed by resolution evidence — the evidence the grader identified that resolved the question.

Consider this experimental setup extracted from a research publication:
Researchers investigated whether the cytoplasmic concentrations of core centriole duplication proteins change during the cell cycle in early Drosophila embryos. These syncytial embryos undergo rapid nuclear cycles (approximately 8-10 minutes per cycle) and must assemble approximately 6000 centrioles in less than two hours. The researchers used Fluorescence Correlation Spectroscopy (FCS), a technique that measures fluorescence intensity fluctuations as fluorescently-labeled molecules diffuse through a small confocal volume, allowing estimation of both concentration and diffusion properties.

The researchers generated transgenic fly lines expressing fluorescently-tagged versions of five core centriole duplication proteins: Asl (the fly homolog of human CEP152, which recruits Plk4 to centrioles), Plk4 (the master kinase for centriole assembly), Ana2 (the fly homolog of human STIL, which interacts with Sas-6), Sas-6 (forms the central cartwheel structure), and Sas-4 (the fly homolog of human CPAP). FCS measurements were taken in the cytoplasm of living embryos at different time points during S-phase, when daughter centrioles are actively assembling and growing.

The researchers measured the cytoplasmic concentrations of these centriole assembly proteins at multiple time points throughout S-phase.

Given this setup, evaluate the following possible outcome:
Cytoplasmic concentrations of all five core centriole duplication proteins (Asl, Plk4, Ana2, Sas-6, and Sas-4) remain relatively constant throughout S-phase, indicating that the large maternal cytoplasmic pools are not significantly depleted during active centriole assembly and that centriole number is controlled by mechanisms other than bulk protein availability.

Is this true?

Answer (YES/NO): YES